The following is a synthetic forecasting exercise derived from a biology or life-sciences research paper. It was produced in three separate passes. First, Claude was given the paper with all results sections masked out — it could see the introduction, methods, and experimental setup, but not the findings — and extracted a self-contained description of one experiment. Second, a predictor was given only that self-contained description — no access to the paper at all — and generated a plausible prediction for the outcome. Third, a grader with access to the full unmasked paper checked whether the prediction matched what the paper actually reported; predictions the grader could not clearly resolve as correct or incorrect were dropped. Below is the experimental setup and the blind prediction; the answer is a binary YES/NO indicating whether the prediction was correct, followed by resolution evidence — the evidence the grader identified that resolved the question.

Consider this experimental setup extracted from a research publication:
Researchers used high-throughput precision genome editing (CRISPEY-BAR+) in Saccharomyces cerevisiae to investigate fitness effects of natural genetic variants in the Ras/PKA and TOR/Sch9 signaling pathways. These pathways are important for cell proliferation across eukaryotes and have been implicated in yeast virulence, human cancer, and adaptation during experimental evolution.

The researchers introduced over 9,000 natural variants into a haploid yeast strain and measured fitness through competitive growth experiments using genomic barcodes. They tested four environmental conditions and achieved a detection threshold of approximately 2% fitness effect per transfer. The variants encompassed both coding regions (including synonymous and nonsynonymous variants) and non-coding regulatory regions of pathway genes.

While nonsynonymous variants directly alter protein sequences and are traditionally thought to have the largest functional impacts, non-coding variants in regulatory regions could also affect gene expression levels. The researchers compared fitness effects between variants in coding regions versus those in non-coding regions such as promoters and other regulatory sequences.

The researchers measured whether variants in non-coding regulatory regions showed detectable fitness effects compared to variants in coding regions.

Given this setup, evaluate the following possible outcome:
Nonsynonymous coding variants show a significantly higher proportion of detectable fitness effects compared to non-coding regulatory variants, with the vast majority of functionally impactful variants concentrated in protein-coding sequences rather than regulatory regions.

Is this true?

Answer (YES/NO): NO